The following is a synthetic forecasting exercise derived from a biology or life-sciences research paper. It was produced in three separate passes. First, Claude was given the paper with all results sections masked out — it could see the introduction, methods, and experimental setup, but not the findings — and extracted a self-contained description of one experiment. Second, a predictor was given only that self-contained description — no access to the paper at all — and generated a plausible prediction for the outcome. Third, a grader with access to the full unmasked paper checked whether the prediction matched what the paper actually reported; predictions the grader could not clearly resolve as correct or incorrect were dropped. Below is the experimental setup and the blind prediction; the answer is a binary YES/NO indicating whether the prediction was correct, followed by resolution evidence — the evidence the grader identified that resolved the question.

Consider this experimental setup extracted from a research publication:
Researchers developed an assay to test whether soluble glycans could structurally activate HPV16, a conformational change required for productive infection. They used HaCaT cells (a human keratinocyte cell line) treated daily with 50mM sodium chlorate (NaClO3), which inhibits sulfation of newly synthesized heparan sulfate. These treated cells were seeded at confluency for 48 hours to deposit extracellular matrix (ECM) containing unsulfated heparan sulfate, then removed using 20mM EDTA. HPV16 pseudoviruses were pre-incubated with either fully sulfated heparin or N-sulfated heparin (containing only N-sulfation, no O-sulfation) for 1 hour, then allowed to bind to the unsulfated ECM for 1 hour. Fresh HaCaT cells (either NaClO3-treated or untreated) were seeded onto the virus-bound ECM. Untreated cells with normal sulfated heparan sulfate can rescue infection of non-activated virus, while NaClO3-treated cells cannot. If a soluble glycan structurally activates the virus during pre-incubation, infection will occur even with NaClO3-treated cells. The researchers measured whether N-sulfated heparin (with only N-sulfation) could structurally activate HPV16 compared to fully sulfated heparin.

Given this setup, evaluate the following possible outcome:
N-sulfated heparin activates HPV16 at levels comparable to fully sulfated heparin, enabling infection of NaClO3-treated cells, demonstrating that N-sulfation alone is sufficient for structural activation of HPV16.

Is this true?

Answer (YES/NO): NO